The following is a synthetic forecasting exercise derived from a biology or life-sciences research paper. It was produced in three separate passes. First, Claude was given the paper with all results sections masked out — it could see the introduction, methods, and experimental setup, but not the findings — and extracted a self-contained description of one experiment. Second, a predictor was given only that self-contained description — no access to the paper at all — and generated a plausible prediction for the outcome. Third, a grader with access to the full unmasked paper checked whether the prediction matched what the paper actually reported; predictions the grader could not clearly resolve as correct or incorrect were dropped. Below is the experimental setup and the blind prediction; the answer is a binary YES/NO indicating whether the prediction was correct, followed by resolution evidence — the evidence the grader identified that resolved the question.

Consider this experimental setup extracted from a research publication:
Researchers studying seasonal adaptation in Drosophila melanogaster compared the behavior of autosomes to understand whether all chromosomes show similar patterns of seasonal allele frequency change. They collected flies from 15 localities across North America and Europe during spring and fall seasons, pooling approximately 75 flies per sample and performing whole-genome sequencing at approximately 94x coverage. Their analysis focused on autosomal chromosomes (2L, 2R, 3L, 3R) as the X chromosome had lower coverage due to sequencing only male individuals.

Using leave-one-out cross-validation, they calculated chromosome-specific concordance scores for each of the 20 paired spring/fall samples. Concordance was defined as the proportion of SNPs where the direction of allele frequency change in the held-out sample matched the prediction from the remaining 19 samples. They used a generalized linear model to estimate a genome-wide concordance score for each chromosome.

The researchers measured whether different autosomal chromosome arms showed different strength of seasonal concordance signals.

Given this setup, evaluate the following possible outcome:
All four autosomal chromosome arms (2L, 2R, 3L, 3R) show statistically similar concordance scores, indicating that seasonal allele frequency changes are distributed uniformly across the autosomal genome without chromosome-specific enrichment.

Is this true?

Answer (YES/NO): NO